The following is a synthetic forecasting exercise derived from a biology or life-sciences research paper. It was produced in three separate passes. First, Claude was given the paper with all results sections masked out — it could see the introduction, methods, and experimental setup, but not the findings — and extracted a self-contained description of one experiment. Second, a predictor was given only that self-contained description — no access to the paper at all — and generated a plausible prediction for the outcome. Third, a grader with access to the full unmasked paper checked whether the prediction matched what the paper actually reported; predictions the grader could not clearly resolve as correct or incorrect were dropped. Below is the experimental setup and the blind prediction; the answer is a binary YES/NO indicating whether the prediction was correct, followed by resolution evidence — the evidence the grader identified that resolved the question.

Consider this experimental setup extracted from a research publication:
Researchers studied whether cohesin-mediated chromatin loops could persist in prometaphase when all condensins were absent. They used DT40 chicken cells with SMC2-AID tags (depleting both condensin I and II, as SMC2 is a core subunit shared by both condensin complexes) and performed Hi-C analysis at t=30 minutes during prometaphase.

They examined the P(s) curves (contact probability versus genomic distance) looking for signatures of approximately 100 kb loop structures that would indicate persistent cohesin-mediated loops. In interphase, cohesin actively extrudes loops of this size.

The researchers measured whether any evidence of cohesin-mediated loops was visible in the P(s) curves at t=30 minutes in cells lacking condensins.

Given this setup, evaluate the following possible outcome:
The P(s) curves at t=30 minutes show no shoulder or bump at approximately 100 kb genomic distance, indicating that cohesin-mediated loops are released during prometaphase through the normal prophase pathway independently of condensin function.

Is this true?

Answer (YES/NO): NO